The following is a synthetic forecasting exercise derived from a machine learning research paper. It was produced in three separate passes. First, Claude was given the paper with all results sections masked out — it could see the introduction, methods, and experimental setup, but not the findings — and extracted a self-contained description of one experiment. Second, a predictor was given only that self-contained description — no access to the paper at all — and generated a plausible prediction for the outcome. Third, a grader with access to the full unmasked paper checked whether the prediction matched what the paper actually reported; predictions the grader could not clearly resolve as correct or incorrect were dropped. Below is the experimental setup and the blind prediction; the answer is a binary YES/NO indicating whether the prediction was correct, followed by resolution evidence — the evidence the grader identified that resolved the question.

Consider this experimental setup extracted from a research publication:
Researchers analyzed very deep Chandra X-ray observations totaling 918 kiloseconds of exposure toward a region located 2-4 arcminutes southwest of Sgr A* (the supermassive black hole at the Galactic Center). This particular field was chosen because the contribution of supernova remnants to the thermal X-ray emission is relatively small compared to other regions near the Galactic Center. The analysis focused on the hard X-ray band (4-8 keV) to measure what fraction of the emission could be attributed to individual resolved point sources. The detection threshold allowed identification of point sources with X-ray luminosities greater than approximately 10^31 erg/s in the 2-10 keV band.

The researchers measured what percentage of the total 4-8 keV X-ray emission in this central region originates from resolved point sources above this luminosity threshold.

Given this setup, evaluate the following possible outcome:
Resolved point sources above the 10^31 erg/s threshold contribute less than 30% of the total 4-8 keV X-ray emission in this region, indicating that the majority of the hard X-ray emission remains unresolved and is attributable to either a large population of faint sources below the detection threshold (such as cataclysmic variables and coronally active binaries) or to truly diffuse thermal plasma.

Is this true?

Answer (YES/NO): NO